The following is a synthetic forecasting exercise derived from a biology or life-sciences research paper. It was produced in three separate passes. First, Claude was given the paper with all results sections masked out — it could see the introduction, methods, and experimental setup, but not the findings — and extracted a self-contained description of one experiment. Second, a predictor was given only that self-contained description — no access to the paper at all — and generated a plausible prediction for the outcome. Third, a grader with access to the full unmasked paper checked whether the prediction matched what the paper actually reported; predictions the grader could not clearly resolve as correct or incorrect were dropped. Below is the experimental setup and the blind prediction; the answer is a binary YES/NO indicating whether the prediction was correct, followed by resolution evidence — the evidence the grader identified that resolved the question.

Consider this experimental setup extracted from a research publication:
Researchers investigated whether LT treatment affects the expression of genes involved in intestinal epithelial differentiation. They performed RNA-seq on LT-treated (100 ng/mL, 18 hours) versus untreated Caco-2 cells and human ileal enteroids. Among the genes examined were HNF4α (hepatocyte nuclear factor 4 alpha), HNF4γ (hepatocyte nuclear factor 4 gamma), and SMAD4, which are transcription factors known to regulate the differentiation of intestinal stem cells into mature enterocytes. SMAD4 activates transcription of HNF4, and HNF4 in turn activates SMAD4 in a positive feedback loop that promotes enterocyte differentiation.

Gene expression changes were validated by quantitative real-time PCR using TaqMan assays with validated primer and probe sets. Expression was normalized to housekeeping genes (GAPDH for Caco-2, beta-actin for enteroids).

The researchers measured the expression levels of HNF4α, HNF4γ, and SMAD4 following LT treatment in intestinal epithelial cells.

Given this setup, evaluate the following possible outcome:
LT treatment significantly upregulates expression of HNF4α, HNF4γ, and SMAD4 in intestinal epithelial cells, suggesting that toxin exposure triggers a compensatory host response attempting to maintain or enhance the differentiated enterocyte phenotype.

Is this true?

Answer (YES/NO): NO